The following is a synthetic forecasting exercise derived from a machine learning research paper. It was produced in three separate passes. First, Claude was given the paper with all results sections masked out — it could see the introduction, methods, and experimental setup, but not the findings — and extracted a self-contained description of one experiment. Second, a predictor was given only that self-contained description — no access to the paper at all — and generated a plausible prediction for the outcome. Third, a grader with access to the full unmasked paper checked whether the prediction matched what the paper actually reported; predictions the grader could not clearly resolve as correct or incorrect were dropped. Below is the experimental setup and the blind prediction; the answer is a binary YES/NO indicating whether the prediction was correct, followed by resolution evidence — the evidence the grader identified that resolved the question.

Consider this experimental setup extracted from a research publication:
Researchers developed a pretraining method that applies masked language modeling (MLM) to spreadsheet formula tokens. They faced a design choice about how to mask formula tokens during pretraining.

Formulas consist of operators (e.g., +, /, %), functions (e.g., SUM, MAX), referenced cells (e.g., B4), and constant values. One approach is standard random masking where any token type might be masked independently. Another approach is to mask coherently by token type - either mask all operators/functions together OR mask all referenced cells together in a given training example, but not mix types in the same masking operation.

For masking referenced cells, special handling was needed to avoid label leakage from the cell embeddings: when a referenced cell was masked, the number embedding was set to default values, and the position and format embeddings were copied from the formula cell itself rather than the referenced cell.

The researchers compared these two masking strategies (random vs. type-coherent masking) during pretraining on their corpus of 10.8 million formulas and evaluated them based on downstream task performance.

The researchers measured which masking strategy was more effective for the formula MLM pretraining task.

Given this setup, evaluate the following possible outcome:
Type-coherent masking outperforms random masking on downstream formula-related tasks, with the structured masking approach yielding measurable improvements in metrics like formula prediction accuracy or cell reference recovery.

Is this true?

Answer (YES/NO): NO